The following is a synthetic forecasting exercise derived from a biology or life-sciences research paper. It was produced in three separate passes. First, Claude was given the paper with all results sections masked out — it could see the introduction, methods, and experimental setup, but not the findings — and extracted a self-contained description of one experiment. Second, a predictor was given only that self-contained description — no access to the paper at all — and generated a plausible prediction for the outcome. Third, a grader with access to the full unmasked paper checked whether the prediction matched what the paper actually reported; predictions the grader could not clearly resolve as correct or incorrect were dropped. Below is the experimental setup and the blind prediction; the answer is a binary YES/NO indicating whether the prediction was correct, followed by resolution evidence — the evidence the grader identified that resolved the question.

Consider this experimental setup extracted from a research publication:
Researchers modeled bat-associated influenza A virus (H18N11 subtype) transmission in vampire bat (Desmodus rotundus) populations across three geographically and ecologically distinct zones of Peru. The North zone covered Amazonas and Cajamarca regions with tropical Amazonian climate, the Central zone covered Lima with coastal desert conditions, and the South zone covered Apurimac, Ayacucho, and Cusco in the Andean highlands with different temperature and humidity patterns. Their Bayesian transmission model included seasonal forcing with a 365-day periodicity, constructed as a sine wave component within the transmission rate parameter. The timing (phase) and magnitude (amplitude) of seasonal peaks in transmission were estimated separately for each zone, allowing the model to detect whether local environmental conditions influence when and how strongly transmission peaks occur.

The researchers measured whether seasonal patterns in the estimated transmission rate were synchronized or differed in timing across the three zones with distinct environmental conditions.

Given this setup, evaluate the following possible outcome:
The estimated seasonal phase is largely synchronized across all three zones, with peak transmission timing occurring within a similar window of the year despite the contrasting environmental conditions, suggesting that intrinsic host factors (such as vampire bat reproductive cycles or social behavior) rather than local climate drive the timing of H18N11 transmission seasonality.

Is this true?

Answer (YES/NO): NO